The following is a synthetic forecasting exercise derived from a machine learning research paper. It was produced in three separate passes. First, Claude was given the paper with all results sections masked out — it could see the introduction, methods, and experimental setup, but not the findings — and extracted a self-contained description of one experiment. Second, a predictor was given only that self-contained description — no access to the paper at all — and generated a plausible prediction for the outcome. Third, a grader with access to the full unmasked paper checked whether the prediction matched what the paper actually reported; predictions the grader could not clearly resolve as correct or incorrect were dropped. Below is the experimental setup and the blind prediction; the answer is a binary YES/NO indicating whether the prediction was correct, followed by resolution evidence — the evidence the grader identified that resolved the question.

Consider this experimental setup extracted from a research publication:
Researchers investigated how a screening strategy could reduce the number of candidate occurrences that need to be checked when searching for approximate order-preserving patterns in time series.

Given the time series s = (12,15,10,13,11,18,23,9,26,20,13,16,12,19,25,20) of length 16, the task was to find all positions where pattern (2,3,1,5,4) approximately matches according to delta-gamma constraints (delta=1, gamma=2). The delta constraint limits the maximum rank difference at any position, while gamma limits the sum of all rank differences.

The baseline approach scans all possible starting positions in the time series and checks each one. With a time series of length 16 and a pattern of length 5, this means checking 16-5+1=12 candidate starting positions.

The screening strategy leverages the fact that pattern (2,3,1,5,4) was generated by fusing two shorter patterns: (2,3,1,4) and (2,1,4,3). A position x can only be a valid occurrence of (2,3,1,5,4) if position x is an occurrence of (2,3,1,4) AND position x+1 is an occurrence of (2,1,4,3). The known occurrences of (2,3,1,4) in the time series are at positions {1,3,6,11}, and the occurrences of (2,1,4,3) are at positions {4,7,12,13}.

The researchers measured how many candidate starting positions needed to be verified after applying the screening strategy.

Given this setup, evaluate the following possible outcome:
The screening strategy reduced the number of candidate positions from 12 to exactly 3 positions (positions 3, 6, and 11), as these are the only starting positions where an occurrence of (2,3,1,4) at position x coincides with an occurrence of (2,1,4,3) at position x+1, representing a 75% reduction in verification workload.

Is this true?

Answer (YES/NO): YES